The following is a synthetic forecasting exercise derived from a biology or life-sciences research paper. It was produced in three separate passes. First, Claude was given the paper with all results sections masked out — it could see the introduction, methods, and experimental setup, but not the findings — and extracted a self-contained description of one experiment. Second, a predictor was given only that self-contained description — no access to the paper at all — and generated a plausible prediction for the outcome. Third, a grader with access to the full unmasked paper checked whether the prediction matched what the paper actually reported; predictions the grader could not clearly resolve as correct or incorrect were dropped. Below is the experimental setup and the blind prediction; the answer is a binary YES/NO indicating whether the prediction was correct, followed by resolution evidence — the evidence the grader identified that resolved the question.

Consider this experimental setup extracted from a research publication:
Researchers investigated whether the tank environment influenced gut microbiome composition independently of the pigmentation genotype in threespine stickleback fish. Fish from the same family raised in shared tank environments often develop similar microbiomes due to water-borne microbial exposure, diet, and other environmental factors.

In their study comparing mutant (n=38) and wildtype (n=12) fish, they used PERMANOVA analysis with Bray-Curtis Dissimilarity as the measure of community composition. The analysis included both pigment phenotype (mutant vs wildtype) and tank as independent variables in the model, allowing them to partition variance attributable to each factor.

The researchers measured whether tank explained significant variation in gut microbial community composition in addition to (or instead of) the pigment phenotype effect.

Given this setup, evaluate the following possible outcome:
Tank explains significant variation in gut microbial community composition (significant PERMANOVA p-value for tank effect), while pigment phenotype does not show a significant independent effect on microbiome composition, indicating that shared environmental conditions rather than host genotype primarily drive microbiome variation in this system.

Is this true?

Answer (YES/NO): NO